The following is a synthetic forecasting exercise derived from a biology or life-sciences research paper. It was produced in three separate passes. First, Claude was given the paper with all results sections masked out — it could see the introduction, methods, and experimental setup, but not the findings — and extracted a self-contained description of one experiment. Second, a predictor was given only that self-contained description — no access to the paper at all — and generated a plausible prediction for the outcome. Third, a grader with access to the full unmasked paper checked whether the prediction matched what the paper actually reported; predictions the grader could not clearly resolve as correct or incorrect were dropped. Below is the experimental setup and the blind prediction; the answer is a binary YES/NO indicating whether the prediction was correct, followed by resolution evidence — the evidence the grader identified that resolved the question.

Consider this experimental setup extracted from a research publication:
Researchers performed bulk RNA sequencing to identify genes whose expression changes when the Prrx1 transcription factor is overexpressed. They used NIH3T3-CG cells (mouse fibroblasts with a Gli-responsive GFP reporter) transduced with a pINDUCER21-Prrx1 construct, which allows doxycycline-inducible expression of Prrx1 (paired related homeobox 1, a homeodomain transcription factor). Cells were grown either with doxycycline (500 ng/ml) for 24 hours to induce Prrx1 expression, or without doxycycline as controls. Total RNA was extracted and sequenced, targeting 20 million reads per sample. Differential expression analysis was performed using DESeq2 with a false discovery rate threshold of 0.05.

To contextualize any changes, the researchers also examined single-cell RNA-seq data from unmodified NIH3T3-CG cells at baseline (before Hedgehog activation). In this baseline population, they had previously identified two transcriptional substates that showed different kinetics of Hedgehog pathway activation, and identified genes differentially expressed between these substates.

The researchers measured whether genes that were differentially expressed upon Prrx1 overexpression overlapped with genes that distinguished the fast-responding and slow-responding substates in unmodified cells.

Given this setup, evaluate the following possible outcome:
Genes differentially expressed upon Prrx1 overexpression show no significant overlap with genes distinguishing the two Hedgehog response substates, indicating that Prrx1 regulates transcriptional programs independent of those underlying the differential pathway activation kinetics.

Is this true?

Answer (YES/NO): NO